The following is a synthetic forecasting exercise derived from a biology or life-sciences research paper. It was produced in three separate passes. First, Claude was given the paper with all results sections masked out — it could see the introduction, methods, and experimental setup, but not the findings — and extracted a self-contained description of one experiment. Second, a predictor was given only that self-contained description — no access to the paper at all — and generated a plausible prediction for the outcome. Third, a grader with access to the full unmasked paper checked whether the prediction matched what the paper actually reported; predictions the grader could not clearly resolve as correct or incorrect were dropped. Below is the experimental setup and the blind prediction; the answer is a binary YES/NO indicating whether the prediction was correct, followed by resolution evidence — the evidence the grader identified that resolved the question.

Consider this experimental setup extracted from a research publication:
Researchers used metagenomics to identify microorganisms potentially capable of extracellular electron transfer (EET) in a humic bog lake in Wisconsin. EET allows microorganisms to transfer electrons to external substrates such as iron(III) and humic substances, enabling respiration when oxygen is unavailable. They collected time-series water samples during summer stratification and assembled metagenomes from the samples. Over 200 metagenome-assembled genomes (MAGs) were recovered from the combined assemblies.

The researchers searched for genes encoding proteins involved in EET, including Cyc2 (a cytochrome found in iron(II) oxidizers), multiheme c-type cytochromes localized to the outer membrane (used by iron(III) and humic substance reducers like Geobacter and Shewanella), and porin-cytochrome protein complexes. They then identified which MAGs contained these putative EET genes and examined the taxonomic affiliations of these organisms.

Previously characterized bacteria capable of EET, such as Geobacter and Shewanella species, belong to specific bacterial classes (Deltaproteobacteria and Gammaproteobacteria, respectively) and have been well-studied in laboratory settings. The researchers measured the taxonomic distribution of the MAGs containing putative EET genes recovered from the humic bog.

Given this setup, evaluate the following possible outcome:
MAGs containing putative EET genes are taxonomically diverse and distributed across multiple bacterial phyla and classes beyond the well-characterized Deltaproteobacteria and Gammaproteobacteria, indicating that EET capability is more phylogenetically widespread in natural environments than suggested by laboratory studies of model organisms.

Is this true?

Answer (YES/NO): YES